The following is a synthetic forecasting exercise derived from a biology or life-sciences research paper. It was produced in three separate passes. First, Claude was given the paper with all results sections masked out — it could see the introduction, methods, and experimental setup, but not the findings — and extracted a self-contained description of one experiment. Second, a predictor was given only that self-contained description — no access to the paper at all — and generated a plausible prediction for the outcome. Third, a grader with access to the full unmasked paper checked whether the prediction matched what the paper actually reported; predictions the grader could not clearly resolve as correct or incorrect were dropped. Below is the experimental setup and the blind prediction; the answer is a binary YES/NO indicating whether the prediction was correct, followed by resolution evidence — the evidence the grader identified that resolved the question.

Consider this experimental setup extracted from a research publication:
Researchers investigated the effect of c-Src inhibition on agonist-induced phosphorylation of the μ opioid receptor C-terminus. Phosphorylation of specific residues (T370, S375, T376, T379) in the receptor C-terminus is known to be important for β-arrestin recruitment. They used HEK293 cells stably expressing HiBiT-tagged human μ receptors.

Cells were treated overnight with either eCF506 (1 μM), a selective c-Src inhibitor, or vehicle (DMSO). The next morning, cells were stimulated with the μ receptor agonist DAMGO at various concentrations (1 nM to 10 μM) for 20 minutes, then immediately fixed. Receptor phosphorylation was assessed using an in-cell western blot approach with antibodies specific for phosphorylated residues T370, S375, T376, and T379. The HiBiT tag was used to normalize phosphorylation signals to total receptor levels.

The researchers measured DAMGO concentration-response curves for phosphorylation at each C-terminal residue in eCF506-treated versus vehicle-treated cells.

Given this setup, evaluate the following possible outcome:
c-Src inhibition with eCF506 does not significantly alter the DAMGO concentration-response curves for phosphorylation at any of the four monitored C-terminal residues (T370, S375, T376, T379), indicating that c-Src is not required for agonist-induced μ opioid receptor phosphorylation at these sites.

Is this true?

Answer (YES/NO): YES